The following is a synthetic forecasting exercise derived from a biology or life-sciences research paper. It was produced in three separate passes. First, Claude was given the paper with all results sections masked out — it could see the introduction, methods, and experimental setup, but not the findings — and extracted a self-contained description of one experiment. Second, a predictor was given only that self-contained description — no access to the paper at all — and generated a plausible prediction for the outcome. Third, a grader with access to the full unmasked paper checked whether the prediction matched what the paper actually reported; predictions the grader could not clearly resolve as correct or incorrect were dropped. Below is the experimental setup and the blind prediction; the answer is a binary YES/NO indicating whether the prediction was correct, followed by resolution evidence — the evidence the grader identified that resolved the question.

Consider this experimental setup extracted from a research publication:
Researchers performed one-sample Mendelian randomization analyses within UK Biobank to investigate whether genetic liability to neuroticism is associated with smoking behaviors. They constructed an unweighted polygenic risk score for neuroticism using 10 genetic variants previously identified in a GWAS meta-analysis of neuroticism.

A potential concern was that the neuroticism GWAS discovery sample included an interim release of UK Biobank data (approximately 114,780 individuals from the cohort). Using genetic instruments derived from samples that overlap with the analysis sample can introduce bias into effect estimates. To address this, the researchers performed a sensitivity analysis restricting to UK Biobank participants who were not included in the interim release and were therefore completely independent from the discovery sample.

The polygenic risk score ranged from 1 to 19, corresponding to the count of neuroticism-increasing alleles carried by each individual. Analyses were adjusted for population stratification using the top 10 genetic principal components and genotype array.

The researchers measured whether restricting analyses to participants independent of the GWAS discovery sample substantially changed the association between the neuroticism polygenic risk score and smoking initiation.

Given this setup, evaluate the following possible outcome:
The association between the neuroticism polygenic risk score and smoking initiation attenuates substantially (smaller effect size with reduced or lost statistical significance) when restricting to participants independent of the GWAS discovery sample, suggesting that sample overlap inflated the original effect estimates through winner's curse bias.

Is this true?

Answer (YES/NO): NO